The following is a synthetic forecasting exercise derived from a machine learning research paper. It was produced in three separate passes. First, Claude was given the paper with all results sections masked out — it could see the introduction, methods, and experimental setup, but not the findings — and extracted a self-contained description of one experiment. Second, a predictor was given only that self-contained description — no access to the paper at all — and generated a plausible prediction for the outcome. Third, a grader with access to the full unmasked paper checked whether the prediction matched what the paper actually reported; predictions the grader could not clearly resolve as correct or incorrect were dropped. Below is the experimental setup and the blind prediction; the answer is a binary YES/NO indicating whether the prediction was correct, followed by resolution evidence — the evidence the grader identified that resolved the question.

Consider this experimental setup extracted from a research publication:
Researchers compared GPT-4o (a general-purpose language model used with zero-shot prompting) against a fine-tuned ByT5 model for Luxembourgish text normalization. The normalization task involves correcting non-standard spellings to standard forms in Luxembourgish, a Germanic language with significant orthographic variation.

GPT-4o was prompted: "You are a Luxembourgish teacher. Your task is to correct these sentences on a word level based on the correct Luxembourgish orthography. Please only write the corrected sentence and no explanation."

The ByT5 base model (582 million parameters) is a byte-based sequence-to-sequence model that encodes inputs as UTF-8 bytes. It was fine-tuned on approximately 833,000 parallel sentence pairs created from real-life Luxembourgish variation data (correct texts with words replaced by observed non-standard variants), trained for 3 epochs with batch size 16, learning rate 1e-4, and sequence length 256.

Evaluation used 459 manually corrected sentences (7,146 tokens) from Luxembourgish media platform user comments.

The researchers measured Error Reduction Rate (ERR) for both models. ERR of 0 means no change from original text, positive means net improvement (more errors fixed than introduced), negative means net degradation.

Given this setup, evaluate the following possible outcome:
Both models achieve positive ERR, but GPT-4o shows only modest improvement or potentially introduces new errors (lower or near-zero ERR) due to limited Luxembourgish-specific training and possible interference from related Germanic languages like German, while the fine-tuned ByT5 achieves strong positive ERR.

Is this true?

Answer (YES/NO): NO